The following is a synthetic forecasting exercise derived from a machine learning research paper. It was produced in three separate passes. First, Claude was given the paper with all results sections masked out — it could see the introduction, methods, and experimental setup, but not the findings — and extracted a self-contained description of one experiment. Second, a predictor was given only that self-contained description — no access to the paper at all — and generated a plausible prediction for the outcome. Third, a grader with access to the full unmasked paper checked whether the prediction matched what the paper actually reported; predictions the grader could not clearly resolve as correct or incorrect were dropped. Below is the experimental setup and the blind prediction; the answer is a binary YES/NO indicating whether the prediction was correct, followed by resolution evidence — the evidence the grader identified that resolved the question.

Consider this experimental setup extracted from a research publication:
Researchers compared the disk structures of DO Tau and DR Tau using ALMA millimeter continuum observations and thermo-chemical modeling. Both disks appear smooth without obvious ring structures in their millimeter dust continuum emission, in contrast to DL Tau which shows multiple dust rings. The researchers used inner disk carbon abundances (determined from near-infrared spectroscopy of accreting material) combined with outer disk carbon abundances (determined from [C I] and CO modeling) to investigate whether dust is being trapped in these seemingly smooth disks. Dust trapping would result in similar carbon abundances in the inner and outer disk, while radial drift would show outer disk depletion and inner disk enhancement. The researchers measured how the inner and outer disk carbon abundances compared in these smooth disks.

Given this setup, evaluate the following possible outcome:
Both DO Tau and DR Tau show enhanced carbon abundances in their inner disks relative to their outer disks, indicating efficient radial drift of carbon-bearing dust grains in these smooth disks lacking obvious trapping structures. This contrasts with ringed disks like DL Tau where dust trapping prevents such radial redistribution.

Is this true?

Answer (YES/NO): NO